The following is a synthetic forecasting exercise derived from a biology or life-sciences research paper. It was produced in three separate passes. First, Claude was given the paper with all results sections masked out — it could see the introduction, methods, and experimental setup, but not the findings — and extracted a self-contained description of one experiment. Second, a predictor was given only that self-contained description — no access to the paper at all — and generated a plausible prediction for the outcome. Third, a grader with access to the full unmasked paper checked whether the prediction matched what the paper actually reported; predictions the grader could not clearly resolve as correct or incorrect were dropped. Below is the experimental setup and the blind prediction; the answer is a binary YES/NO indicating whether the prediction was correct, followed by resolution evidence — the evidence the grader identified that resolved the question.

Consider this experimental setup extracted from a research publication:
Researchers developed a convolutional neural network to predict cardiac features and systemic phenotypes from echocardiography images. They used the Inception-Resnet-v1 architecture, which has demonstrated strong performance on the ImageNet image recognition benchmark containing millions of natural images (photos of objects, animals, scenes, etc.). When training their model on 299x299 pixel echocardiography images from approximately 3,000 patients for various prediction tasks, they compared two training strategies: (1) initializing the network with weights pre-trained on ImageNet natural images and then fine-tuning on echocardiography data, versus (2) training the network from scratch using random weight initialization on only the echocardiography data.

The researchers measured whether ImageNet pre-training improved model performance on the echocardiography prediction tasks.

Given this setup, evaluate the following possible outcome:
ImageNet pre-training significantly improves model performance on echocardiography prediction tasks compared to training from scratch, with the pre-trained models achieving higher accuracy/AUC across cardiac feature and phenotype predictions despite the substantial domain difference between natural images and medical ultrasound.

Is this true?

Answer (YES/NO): NO